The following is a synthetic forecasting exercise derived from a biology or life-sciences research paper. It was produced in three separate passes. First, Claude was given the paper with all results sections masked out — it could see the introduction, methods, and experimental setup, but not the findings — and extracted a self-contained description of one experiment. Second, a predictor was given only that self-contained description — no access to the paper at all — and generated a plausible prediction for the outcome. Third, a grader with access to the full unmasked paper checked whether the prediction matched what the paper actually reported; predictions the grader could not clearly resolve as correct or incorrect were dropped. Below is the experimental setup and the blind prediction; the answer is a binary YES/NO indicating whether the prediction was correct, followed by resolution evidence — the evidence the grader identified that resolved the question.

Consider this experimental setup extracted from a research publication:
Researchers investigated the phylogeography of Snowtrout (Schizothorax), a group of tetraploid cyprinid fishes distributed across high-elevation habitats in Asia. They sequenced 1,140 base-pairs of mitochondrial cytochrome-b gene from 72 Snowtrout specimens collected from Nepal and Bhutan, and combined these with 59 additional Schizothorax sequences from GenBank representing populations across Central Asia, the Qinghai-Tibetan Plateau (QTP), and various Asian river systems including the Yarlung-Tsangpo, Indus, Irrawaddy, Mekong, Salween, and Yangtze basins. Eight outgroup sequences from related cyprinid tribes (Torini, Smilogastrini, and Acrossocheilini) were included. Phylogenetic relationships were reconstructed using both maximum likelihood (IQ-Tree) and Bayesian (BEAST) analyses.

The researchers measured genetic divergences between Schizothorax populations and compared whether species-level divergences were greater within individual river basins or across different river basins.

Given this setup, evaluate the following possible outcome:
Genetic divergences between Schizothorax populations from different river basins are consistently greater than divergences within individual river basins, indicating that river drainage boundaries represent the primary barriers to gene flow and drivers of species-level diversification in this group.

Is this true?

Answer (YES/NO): YES